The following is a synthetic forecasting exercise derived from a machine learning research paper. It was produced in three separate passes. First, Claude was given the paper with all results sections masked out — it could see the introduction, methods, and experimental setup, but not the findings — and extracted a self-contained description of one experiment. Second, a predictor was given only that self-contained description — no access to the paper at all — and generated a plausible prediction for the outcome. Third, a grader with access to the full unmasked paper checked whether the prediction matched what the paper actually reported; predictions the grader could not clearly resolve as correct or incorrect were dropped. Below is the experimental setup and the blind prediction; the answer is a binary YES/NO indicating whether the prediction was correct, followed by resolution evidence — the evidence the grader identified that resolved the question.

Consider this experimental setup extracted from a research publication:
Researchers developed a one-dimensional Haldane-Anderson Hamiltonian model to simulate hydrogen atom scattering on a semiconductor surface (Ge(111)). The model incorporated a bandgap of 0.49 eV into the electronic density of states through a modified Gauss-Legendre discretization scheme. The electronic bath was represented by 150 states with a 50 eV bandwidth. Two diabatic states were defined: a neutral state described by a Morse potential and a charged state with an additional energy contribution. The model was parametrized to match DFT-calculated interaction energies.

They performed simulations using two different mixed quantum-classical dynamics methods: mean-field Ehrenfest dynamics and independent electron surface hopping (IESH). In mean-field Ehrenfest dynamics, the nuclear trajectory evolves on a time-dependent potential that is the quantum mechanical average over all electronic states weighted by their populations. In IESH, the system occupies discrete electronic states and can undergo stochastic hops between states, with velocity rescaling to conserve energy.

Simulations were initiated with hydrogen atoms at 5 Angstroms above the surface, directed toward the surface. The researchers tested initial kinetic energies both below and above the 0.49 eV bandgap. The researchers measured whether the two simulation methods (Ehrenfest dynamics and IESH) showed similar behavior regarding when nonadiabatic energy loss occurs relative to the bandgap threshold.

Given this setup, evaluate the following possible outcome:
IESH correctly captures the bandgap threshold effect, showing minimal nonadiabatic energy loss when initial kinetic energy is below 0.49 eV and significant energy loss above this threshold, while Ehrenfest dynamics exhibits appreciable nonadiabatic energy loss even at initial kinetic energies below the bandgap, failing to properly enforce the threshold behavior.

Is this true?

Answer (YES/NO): YES